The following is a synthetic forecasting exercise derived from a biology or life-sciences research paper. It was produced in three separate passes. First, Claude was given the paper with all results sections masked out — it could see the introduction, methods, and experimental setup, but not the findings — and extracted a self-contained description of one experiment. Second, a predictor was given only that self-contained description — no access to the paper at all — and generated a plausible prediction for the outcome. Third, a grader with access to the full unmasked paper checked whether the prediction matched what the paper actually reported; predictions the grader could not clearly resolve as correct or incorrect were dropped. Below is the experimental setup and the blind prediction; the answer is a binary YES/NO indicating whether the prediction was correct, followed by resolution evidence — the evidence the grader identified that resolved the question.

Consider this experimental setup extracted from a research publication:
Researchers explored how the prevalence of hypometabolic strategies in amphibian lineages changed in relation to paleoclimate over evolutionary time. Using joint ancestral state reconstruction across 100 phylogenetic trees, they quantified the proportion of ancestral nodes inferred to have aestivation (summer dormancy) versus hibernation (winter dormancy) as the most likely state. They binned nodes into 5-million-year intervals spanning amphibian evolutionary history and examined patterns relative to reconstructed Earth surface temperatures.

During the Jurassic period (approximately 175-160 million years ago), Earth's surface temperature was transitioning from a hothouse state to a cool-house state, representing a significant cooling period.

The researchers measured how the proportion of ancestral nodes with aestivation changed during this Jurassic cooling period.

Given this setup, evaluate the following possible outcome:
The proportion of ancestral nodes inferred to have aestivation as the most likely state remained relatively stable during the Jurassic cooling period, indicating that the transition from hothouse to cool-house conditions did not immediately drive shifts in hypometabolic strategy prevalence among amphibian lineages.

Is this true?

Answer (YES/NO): NO